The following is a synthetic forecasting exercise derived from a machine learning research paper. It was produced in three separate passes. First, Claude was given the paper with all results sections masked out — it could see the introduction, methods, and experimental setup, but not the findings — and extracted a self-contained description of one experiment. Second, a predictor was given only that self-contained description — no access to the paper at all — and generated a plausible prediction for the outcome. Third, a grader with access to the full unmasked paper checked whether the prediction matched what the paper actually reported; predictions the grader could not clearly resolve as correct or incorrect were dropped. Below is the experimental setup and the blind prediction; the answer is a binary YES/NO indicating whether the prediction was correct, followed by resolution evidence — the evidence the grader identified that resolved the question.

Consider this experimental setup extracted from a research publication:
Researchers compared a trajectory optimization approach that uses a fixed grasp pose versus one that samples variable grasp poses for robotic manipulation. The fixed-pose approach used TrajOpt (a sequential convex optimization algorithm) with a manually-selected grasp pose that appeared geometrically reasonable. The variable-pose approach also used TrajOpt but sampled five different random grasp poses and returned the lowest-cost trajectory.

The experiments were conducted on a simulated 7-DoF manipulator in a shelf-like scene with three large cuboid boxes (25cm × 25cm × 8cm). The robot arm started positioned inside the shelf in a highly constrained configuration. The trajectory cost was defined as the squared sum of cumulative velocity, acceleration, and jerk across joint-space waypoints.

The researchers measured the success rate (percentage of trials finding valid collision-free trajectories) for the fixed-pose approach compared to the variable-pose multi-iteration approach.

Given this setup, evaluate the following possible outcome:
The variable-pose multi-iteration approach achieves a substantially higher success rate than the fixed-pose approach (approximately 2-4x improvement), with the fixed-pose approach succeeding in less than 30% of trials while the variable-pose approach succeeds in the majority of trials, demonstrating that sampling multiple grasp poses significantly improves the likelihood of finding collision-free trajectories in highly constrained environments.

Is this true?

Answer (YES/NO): NO